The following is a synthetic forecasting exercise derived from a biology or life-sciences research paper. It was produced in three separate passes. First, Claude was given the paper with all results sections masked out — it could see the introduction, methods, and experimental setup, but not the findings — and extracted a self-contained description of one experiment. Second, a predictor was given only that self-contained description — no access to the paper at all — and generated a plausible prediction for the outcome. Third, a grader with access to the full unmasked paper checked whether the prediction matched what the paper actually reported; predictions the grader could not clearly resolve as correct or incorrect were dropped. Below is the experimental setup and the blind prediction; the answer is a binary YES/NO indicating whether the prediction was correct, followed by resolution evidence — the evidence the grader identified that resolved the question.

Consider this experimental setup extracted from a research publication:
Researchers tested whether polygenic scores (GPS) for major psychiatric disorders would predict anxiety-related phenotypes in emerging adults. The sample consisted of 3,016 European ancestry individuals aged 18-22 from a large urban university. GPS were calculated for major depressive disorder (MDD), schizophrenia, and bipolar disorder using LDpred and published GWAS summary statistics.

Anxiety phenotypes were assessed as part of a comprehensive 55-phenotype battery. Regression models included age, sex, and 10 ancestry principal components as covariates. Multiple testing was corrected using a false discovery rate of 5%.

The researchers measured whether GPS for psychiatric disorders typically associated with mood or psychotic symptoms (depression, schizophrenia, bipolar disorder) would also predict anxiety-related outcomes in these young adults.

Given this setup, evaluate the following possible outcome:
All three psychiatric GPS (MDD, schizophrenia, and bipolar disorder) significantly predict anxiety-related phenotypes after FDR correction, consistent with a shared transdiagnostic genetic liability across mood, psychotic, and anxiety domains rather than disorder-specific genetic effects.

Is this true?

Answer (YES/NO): NO